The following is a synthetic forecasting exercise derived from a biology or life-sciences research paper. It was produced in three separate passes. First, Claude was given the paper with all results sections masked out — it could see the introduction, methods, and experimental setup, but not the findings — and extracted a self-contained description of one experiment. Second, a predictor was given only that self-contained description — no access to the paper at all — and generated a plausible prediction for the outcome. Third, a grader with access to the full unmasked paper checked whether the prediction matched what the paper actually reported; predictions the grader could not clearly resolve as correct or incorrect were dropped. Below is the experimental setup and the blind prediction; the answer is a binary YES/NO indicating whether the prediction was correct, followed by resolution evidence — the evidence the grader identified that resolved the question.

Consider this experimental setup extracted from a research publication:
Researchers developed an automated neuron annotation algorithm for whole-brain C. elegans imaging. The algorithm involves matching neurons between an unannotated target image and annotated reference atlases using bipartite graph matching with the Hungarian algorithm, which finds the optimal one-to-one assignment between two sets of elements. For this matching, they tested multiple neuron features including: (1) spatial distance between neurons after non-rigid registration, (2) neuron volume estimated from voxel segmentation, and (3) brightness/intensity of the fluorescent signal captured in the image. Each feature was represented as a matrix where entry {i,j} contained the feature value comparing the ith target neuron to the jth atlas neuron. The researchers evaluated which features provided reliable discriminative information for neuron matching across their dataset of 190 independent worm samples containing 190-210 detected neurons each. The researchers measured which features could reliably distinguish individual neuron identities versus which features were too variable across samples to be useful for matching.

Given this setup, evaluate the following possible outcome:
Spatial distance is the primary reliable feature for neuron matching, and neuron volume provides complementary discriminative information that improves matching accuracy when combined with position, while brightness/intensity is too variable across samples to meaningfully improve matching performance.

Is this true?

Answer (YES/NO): NO